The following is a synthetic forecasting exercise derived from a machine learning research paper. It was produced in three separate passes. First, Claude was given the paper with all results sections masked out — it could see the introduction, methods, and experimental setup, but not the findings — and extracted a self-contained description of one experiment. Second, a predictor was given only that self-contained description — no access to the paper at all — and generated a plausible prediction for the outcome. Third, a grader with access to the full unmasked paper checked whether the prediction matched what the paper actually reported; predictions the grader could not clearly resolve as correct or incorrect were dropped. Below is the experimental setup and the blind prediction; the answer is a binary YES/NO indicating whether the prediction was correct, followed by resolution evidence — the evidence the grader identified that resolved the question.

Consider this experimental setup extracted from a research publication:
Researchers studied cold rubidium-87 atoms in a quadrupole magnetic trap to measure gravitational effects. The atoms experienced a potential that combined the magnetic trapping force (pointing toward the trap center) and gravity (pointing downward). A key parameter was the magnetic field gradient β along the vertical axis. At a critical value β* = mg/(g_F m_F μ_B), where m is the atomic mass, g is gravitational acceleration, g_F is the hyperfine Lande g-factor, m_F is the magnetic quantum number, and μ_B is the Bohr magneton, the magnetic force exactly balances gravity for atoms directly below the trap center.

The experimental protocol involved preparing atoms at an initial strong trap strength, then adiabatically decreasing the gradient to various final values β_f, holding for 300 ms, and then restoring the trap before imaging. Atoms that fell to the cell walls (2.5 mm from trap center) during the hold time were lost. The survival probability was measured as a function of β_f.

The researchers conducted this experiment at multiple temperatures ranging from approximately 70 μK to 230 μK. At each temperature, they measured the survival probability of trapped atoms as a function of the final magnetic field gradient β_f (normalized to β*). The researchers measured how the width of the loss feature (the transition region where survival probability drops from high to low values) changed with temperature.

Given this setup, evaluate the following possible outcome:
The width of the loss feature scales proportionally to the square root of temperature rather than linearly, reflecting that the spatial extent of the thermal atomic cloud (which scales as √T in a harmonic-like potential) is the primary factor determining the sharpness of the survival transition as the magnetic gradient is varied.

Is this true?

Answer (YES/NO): NO